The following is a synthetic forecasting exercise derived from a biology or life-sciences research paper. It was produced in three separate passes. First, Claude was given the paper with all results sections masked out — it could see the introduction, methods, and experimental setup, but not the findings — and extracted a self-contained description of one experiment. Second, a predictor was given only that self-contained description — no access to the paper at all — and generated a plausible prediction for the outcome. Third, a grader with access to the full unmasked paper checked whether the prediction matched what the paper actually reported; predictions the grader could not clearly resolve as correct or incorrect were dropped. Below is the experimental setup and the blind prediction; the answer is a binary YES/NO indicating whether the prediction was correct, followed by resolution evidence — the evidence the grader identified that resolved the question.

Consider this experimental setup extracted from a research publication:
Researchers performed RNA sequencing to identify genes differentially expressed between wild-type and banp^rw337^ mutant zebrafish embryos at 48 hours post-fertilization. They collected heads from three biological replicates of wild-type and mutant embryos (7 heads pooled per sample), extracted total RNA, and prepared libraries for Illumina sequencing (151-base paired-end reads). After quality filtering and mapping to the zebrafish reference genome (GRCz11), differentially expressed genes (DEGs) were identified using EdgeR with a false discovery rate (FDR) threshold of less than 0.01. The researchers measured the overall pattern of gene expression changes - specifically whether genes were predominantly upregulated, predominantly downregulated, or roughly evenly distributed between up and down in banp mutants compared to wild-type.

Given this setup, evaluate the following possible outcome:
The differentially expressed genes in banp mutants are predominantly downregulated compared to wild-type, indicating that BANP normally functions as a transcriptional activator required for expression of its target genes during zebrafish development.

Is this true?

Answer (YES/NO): NO